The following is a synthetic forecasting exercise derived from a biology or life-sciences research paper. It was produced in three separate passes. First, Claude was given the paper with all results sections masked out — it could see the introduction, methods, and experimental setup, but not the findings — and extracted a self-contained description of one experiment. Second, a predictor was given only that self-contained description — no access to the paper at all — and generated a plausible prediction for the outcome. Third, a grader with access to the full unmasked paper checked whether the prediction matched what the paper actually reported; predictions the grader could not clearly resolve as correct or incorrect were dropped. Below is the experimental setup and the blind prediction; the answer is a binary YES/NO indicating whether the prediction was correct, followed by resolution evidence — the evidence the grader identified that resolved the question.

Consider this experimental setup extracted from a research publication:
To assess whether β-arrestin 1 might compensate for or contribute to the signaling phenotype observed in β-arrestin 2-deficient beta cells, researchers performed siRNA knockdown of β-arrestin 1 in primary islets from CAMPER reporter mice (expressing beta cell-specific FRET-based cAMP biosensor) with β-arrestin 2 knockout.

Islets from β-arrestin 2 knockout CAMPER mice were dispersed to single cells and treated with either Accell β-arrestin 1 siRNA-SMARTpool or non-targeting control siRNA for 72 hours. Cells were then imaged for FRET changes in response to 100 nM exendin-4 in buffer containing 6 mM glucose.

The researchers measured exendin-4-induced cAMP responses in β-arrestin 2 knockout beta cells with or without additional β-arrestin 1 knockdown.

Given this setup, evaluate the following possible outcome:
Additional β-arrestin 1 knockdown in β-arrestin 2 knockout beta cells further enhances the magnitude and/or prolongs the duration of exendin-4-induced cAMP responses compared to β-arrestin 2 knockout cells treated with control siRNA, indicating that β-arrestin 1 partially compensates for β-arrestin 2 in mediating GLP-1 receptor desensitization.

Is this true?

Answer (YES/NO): YES